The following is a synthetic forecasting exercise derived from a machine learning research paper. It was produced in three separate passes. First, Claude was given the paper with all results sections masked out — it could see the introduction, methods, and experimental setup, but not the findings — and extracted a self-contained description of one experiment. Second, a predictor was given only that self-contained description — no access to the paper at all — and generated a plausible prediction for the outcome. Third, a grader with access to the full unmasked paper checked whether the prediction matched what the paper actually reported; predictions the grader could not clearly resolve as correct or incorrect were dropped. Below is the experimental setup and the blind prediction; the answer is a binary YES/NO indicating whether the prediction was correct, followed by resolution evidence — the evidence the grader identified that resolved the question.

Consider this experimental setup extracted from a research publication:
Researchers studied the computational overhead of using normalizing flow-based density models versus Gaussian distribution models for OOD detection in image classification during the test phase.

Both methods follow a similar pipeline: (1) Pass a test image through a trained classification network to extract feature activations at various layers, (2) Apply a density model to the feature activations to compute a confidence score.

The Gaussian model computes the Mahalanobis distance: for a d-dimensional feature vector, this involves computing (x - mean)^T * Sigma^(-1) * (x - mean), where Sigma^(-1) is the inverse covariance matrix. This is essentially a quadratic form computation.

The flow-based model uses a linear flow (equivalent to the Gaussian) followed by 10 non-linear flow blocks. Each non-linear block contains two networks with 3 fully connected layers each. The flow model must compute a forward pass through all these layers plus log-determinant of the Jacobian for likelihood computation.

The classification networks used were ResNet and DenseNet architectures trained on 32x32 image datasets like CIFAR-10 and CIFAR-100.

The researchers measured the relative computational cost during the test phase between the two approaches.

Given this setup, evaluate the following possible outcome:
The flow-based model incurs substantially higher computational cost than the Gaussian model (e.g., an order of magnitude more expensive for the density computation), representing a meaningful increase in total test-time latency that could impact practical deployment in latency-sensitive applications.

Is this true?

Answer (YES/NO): NO